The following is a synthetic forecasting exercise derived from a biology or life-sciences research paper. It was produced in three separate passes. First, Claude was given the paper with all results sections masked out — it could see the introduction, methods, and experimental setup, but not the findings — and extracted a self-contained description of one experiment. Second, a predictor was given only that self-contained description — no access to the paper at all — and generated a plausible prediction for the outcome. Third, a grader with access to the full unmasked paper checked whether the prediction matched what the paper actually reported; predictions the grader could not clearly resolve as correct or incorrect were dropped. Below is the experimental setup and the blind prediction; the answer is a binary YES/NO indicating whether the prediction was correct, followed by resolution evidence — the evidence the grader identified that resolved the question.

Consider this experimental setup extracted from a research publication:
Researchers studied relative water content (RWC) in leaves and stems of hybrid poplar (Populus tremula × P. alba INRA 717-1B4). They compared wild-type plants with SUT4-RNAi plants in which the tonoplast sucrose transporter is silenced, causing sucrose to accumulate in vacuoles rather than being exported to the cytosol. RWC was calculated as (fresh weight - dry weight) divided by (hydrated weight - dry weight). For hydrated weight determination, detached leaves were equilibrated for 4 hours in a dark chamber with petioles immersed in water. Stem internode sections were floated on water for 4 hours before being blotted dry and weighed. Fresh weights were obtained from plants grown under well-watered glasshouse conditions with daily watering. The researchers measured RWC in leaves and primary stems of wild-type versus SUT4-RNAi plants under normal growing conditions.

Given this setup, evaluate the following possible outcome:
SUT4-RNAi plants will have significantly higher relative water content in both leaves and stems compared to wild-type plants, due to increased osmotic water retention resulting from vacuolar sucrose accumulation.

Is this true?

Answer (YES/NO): NO